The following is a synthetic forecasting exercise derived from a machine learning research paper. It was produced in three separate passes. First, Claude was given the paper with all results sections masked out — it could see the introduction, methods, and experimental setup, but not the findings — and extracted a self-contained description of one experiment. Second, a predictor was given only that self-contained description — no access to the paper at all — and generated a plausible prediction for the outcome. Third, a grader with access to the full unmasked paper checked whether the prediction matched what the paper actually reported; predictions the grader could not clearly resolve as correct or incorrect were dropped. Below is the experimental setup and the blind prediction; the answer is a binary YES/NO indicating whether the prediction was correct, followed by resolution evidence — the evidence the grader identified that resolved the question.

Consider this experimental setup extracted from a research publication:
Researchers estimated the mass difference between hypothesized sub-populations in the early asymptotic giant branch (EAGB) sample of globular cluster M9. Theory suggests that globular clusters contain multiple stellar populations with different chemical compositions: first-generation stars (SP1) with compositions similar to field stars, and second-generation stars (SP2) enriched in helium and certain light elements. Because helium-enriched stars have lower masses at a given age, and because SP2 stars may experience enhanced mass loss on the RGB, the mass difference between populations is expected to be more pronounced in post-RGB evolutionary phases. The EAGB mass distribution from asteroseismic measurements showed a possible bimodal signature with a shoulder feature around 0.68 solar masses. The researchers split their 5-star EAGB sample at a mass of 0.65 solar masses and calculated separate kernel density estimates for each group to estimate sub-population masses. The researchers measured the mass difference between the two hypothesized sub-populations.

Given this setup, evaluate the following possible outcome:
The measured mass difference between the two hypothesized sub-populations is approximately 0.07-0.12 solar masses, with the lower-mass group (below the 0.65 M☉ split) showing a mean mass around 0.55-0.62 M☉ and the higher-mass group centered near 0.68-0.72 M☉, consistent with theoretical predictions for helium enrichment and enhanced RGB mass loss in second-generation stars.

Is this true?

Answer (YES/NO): NO